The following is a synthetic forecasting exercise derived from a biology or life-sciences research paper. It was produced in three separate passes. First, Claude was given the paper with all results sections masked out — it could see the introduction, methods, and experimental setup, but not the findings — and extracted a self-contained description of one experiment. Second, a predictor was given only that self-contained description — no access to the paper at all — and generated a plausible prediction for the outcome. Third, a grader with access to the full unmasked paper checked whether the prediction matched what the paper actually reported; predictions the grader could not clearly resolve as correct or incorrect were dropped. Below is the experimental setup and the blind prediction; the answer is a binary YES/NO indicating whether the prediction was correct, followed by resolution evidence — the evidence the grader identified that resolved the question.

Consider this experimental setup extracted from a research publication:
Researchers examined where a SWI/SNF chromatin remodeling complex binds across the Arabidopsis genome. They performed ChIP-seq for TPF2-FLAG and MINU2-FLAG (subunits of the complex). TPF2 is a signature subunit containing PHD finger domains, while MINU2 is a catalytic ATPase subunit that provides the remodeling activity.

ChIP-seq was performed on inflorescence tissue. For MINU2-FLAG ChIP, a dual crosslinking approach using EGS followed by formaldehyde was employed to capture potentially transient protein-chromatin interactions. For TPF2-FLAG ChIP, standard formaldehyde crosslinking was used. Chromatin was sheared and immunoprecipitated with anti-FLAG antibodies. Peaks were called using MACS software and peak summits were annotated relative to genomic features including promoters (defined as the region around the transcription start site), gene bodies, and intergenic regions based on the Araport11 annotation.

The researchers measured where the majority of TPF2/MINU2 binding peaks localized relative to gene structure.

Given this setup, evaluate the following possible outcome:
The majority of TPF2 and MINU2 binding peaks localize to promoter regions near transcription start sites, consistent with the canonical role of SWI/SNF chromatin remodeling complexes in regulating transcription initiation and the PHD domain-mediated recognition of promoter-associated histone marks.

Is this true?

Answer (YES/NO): NO